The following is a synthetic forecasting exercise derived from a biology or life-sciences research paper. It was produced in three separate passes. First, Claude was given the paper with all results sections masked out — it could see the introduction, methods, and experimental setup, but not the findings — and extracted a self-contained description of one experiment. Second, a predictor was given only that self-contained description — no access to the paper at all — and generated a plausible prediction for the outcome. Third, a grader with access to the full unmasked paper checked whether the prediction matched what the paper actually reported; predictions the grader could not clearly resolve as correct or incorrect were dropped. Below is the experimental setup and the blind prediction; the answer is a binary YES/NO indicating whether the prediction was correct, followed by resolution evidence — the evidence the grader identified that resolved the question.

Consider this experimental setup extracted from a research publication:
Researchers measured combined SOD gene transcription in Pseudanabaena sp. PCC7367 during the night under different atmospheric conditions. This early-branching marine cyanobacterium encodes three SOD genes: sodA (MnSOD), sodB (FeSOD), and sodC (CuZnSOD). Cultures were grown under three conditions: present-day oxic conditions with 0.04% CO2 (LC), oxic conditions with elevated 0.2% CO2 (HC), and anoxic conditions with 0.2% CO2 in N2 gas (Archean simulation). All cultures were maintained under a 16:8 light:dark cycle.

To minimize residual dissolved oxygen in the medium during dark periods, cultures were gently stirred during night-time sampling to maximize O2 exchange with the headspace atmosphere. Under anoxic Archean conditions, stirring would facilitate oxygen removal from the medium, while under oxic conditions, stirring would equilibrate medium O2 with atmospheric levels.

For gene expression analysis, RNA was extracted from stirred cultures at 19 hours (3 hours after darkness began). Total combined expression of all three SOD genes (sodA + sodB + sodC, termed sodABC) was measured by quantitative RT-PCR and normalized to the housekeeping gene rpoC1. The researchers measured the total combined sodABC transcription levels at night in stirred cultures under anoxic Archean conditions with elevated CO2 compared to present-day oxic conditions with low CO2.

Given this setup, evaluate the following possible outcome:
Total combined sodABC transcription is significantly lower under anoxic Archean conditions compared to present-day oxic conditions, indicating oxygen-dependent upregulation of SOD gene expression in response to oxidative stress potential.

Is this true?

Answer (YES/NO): YES